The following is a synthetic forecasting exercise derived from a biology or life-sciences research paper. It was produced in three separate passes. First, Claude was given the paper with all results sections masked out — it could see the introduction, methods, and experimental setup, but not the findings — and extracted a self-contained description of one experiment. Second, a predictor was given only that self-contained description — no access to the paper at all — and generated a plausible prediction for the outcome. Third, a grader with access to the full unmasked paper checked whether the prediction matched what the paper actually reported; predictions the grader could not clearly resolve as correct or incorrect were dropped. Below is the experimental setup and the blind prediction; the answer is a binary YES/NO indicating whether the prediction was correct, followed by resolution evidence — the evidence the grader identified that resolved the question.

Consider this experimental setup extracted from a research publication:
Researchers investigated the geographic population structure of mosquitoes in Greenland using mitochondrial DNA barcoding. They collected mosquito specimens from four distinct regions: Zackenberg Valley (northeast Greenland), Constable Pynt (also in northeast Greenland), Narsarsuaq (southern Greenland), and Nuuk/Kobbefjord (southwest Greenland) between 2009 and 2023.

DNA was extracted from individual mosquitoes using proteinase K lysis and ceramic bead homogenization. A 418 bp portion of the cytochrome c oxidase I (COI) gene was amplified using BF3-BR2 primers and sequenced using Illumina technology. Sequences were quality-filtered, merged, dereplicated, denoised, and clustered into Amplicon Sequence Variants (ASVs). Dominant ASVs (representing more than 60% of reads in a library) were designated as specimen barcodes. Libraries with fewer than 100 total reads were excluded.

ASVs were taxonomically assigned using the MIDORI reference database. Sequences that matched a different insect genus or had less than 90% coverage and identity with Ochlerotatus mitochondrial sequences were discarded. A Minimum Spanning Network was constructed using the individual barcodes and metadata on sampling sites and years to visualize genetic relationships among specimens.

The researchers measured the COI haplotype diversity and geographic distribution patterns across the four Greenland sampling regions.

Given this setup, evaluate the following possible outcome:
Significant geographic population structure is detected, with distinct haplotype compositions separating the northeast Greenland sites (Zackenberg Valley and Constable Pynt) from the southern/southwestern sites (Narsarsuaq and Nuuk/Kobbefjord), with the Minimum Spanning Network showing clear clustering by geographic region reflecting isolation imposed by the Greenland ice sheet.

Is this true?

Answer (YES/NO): YES